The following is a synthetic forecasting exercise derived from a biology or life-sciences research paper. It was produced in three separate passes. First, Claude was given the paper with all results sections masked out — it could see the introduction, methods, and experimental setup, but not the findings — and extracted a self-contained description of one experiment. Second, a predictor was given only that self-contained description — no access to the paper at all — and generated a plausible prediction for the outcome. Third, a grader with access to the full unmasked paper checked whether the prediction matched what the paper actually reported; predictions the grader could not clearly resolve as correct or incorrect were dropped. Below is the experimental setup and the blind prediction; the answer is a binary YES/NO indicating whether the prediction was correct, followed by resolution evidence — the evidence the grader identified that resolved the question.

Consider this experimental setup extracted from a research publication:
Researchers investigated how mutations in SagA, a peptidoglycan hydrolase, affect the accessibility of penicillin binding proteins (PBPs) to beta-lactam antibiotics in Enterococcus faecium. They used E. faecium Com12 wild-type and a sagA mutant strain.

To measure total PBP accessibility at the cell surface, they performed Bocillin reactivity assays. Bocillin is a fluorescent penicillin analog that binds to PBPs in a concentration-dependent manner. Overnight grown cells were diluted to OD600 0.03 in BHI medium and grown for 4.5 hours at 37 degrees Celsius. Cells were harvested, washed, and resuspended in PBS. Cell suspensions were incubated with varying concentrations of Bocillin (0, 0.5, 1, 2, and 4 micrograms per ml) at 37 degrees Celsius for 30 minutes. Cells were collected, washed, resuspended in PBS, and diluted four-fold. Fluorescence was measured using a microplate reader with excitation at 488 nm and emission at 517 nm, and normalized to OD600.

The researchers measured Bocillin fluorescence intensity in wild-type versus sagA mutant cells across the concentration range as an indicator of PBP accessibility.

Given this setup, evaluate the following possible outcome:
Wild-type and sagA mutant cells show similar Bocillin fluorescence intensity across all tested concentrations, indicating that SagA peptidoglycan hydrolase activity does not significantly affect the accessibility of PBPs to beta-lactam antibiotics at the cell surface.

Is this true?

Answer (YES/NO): NO